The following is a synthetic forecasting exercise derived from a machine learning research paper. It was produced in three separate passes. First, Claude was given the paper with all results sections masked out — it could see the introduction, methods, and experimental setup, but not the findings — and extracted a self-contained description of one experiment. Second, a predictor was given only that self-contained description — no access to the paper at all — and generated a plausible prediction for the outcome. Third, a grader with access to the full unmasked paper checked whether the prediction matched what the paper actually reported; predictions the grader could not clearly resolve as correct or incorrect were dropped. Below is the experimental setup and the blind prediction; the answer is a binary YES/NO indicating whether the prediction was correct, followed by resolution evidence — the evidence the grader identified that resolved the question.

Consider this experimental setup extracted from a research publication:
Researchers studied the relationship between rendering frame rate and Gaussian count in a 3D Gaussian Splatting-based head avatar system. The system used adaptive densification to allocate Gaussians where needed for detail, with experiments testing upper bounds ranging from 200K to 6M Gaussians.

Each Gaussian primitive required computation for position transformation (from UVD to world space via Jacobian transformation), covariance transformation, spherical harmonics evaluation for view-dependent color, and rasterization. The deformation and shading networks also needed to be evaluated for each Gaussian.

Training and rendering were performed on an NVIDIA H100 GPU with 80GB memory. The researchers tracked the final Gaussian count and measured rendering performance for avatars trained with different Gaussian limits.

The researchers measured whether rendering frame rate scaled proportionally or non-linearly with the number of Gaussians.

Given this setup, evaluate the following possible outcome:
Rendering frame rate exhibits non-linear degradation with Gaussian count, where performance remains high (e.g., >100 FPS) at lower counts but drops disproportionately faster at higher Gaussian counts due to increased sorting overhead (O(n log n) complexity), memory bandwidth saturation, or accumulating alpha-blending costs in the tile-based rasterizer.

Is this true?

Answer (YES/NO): NO